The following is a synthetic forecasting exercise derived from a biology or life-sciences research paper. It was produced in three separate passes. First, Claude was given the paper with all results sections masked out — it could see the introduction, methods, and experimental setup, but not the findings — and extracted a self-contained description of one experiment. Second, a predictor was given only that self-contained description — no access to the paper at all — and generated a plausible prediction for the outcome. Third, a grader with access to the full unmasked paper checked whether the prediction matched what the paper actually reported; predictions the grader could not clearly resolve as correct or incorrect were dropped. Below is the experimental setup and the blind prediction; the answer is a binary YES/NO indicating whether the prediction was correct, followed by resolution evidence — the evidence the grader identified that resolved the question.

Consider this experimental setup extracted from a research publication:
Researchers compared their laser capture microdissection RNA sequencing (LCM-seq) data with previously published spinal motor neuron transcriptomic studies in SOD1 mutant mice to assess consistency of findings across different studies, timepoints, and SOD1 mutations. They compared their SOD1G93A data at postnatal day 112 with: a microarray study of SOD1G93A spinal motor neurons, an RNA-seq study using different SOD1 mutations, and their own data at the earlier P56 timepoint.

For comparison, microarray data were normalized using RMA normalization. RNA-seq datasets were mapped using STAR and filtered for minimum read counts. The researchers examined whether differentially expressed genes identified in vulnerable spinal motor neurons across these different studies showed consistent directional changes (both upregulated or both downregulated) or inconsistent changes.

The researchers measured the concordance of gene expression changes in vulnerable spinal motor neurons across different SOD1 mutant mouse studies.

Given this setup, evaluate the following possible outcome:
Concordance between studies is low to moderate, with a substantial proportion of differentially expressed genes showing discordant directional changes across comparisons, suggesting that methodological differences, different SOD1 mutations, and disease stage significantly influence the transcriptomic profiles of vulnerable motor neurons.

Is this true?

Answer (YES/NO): NO